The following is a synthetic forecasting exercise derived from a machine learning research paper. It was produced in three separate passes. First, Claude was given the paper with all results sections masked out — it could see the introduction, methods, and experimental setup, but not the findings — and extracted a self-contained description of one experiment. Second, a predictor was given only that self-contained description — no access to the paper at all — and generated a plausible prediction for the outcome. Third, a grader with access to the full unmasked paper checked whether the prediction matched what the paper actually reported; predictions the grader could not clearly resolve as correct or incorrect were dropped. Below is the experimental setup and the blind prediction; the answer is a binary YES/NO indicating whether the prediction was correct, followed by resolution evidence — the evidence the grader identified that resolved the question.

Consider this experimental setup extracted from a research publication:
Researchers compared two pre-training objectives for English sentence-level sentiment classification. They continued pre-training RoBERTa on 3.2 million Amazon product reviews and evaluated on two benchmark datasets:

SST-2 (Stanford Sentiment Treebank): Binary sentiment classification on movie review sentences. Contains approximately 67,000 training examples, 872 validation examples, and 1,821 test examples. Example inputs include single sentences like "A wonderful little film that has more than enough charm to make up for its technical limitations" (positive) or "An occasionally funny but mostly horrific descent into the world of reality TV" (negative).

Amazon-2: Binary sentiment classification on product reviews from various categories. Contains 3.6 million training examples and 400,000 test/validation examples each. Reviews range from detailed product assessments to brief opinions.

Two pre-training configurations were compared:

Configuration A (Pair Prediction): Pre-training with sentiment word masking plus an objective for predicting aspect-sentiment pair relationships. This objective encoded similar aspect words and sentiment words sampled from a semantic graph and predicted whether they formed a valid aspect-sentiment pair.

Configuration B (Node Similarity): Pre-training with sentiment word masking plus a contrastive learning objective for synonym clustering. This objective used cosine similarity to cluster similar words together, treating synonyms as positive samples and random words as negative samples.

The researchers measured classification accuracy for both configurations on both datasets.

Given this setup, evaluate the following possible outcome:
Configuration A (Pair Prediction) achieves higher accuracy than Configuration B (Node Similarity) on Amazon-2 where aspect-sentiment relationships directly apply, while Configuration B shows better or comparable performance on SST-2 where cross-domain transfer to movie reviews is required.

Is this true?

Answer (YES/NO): NO